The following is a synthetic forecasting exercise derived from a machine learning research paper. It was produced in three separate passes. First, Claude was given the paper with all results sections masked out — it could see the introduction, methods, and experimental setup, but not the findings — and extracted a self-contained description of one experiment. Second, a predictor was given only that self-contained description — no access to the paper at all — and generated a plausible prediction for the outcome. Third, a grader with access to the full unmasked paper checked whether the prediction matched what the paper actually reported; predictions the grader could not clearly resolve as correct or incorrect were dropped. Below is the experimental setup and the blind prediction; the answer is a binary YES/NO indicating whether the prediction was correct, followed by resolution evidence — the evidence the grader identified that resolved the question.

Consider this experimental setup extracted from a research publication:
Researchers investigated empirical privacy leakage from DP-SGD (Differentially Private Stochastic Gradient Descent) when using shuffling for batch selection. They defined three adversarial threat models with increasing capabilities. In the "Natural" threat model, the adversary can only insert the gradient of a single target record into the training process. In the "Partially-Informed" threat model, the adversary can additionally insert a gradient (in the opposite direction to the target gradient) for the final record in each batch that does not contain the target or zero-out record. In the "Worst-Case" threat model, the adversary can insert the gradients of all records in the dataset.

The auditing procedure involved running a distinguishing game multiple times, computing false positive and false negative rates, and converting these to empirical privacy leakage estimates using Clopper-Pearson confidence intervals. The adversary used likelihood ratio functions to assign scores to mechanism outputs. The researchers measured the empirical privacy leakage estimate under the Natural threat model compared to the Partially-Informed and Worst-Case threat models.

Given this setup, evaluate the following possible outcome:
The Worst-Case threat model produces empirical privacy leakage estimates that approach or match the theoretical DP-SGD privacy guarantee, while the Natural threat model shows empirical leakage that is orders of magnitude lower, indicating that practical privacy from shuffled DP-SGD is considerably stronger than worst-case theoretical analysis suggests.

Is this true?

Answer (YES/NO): NO